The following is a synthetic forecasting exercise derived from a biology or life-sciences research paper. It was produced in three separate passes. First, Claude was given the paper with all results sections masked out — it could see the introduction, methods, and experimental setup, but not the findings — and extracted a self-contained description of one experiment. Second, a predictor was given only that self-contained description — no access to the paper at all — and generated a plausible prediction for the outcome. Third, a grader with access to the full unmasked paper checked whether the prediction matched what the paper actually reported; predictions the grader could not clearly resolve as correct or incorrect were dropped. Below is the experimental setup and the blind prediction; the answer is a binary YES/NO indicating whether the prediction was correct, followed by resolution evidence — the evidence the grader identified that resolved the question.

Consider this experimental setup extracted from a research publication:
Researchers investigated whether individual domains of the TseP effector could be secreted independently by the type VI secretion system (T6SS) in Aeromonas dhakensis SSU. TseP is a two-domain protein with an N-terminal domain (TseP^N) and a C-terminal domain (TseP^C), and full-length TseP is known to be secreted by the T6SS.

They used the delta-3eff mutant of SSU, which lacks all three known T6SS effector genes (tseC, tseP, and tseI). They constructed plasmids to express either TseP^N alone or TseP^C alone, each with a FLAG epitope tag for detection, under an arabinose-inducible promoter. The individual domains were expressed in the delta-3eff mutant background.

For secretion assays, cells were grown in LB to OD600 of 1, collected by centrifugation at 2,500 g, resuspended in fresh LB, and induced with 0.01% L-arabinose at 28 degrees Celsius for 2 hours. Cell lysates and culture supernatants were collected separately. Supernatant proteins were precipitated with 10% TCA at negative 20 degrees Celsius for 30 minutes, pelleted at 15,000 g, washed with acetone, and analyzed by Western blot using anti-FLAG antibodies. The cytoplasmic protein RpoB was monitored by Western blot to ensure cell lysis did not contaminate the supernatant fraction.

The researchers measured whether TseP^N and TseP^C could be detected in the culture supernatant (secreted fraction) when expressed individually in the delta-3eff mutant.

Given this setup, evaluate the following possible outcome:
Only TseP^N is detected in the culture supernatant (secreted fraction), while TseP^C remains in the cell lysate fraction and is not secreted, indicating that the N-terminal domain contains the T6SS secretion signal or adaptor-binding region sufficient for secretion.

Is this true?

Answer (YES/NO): NO